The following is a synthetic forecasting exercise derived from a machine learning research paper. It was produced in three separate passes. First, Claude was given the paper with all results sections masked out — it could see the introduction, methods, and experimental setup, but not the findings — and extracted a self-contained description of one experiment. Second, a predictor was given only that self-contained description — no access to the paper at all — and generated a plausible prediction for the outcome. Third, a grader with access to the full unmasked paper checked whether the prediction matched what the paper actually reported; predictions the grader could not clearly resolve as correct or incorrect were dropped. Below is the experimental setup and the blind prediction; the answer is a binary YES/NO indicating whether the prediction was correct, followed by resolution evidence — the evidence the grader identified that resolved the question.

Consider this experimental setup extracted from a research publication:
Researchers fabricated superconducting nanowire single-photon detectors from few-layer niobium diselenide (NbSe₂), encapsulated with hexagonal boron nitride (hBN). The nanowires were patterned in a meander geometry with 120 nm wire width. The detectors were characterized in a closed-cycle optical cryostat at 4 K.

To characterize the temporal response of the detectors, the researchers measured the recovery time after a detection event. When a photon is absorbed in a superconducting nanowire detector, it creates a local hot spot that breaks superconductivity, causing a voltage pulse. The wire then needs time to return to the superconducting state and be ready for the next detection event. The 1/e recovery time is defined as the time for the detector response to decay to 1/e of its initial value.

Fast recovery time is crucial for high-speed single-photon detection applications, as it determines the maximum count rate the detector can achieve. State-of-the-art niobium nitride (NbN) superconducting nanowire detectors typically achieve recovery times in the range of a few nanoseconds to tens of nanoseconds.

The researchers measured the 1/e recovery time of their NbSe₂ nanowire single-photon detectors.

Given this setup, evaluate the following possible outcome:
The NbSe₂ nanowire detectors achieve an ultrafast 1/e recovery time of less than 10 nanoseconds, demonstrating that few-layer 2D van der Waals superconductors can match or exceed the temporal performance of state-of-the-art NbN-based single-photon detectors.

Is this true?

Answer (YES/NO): NO